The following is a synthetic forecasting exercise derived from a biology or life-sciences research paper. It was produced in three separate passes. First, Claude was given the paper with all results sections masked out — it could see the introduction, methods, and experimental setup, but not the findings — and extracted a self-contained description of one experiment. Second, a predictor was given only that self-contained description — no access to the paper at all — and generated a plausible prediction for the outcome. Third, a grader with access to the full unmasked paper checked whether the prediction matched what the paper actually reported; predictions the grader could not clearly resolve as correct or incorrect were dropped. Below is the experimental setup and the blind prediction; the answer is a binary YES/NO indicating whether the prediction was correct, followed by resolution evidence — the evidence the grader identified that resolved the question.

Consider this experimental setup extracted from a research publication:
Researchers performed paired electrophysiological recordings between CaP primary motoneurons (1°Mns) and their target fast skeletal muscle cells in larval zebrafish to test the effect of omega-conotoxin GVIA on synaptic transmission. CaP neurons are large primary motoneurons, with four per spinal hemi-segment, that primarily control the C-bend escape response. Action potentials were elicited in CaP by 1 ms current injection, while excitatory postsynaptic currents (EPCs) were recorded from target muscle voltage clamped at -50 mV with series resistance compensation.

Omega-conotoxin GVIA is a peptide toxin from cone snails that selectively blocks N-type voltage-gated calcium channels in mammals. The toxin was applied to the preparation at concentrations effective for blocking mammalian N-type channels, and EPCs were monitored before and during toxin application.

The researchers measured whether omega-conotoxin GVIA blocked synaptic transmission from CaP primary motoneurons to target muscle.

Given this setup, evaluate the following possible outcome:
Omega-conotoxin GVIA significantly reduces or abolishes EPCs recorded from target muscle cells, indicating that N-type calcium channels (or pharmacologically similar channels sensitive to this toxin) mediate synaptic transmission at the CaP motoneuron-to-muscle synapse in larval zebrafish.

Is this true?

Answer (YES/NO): NO